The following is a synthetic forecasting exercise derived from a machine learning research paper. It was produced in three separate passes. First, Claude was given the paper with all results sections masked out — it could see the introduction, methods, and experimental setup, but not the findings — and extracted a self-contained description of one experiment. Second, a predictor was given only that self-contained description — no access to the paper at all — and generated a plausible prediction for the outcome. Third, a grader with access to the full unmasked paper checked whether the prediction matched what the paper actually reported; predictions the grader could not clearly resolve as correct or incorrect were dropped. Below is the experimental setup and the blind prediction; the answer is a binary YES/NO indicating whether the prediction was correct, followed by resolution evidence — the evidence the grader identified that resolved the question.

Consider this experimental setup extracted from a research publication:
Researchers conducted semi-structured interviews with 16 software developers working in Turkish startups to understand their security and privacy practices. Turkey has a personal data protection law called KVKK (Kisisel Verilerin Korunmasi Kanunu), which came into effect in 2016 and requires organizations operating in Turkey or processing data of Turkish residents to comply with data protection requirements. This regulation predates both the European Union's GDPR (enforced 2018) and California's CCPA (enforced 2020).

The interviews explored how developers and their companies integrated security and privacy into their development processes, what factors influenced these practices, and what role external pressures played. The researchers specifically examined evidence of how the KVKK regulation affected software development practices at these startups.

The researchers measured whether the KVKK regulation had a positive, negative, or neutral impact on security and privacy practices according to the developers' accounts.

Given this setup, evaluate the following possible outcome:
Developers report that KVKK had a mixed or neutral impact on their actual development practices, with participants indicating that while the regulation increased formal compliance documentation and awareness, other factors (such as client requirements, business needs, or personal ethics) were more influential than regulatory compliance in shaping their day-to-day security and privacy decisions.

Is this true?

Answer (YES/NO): NO